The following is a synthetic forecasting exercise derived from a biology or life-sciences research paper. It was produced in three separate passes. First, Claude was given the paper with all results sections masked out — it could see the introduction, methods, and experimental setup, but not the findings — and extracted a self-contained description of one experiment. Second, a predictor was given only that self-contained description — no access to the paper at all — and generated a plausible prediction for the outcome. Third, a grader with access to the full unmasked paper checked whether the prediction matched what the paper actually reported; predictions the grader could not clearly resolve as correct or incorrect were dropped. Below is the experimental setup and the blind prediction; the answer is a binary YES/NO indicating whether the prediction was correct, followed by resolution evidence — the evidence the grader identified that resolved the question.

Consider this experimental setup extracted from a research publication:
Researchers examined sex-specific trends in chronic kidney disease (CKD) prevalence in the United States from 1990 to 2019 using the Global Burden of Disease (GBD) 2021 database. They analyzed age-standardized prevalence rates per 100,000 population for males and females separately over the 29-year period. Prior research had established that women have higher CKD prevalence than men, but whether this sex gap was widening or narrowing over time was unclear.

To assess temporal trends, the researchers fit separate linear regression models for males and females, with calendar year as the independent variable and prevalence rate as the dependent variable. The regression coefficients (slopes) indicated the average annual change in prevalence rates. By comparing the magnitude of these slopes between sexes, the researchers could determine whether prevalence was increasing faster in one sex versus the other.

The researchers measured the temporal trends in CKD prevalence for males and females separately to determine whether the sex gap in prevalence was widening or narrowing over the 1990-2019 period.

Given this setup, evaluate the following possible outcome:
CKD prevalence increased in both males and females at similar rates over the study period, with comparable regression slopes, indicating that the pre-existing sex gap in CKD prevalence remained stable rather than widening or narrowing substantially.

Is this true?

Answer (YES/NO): NO